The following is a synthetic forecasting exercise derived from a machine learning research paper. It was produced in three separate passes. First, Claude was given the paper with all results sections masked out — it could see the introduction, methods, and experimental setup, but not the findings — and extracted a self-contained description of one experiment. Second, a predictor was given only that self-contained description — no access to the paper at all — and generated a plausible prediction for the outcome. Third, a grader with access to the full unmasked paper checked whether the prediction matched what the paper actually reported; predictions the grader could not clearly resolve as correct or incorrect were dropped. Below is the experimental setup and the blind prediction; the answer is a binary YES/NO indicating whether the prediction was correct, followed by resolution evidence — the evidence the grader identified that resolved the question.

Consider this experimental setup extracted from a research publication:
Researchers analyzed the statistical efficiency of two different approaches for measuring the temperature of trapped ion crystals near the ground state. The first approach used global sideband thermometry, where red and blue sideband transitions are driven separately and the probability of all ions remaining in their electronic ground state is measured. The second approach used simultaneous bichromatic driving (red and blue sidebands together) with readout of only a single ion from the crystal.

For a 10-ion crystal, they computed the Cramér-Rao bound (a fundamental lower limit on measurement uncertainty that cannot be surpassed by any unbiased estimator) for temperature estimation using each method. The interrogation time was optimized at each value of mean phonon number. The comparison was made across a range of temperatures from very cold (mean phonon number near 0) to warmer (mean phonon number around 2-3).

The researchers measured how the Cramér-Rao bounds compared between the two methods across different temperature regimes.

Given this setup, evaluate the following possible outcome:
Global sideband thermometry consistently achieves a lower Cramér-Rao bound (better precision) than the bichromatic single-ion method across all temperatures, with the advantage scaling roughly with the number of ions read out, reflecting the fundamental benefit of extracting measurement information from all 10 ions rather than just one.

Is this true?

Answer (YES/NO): NO